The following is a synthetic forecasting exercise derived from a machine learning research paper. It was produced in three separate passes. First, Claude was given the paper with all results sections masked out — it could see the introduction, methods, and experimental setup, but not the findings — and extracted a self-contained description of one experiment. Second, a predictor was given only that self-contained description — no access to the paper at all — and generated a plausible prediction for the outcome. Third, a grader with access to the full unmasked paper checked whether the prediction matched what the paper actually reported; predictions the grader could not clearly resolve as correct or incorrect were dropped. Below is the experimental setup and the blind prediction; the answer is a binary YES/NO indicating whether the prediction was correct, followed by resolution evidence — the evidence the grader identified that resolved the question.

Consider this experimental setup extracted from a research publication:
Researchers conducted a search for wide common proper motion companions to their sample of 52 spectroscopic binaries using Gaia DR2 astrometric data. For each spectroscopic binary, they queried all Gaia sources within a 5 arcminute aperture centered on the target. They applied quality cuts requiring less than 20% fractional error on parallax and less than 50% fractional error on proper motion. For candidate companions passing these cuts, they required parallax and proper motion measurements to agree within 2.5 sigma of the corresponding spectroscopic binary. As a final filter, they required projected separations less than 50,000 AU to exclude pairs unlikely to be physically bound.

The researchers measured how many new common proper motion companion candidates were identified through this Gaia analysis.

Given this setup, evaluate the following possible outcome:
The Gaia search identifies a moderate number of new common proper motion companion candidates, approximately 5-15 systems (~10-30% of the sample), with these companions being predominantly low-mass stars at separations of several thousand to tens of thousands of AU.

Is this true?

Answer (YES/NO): NO